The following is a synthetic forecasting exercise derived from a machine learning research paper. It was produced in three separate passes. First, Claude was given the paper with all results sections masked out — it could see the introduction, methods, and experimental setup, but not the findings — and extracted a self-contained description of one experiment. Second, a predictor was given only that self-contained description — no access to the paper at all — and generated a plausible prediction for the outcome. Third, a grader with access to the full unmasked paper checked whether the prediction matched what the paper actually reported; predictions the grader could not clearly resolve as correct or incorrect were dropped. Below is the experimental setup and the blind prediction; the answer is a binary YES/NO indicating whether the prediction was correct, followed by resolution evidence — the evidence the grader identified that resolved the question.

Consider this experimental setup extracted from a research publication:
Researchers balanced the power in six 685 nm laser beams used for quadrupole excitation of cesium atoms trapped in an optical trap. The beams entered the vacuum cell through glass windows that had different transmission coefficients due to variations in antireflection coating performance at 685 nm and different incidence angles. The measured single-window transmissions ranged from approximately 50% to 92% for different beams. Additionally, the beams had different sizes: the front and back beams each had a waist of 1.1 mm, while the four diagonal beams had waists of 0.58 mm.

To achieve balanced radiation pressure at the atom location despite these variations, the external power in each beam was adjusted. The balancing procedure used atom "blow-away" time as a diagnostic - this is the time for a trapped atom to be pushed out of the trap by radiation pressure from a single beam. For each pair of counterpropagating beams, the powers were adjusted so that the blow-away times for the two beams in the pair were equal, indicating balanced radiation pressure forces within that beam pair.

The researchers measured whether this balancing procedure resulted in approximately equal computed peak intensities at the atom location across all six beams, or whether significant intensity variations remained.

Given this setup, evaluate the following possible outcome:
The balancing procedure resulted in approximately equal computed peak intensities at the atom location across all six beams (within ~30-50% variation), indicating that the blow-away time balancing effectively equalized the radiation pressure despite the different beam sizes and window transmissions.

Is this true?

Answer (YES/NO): NO